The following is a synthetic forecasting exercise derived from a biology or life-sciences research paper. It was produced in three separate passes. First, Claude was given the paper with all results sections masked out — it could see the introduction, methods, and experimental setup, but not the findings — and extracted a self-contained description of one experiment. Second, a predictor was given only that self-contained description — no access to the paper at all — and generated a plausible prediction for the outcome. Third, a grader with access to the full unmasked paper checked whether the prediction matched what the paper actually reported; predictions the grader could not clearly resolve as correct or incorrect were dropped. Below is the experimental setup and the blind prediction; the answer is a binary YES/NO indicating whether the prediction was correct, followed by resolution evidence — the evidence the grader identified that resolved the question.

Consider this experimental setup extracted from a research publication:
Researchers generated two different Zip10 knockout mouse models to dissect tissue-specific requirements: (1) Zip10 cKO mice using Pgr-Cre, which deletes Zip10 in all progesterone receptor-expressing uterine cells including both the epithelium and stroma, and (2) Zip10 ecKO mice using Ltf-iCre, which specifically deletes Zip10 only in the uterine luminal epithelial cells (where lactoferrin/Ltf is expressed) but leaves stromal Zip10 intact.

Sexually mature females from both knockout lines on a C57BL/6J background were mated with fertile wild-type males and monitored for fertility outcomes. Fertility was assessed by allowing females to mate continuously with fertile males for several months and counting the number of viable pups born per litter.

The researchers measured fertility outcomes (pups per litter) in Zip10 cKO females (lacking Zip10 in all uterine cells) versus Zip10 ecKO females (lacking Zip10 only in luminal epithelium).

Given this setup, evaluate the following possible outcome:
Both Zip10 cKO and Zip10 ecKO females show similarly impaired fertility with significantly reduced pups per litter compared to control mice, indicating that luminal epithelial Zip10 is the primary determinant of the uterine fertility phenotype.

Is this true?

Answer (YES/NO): NO